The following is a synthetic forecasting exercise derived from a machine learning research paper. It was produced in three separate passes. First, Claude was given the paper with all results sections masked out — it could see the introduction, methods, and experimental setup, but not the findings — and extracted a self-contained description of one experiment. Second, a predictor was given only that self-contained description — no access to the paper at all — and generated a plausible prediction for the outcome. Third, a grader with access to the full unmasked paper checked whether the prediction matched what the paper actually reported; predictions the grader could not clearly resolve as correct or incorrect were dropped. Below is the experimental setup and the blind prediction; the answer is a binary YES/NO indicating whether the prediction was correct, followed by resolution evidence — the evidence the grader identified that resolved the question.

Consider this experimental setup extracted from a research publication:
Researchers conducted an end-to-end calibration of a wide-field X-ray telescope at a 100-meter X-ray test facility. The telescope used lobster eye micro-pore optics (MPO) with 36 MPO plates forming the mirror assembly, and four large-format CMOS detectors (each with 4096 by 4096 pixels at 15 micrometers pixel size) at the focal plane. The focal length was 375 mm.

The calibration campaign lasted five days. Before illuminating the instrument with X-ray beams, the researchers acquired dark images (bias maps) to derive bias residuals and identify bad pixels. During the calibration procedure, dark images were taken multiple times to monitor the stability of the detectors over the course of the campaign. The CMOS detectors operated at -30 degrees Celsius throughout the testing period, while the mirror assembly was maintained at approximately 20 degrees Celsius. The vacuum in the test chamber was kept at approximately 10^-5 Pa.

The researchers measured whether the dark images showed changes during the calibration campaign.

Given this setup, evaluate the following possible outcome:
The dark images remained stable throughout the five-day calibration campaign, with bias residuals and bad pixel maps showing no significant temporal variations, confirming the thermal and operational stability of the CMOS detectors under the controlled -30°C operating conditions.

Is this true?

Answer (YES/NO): YES